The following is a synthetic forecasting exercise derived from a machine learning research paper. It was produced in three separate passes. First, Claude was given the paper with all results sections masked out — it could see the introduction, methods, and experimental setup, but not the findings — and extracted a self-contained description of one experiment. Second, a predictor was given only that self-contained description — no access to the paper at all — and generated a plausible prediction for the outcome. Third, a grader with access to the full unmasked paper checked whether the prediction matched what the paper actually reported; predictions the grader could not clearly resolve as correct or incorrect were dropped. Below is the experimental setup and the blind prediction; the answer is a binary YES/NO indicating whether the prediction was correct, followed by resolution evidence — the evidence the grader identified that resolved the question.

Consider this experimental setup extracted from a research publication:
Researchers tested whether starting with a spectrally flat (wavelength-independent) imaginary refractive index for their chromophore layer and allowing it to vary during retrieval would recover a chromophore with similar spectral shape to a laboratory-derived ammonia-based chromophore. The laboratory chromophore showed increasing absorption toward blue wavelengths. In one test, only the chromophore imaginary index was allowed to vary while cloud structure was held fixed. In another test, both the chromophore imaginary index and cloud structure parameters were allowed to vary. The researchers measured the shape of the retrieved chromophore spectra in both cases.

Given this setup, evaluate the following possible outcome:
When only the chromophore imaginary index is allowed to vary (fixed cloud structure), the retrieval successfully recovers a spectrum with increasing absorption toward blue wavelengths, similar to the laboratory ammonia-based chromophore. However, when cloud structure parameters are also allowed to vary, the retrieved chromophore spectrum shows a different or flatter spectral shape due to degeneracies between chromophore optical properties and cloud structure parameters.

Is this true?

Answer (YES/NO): NO